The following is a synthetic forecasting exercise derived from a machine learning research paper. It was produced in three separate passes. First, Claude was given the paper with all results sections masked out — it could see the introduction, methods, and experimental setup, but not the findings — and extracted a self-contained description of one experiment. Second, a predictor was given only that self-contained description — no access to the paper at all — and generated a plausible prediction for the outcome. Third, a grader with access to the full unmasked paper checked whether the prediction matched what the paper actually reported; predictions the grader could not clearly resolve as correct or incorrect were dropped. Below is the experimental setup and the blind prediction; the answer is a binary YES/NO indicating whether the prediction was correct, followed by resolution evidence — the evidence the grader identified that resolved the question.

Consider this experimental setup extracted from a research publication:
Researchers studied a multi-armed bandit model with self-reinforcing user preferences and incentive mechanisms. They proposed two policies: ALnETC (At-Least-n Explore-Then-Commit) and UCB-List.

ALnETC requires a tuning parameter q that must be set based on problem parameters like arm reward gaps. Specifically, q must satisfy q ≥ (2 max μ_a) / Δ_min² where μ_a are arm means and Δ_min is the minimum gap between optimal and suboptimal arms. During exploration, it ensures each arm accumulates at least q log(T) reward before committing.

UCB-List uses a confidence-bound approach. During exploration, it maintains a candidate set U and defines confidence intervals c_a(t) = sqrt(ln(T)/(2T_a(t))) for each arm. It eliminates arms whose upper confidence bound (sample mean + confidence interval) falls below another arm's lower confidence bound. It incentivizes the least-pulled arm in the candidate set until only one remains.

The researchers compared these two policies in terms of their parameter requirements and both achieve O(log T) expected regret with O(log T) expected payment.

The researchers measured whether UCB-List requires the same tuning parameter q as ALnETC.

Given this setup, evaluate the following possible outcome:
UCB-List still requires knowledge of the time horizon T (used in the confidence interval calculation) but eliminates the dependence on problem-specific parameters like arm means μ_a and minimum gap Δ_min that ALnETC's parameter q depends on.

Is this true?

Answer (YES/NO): YES